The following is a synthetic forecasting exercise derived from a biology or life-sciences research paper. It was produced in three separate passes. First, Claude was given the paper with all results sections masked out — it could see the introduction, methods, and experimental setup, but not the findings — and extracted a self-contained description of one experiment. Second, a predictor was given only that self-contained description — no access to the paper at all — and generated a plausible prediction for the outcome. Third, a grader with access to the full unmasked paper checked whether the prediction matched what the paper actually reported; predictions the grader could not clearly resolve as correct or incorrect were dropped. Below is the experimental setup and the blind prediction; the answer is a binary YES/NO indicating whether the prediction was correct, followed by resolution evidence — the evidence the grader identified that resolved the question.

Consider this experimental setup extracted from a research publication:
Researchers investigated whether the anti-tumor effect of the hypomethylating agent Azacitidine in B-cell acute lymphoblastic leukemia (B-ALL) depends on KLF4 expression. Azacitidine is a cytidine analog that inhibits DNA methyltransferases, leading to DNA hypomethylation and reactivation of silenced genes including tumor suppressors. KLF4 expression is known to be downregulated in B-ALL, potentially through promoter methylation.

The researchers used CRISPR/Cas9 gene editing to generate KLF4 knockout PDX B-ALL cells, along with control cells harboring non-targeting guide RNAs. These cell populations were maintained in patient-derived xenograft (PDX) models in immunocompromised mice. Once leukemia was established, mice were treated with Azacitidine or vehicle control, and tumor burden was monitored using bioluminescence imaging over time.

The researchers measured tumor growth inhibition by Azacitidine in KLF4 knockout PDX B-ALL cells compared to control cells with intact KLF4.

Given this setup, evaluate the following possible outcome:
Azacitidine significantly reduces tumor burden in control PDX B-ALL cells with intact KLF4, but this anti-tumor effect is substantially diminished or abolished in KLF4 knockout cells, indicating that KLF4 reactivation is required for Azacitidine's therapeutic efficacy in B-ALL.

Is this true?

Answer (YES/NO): NO